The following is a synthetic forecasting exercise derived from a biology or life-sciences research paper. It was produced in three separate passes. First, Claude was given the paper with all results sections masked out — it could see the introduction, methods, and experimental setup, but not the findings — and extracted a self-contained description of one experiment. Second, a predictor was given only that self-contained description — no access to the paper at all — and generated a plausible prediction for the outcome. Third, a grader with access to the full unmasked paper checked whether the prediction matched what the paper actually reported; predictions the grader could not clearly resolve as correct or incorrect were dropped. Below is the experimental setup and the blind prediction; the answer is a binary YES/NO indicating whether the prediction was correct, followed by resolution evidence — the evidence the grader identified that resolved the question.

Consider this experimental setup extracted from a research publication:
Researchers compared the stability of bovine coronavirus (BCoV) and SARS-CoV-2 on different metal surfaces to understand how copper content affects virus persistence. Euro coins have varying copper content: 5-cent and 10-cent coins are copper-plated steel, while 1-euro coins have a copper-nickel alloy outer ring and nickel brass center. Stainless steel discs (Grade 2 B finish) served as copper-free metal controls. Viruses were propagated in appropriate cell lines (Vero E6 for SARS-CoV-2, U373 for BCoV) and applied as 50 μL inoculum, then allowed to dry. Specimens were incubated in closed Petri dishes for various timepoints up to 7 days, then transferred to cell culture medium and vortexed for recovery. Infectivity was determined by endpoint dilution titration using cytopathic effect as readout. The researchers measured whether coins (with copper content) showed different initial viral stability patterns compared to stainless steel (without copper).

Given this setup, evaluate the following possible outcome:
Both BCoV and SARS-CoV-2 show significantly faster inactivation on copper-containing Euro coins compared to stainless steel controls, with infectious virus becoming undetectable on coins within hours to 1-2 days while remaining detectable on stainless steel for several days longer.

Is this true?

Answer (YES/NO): NO